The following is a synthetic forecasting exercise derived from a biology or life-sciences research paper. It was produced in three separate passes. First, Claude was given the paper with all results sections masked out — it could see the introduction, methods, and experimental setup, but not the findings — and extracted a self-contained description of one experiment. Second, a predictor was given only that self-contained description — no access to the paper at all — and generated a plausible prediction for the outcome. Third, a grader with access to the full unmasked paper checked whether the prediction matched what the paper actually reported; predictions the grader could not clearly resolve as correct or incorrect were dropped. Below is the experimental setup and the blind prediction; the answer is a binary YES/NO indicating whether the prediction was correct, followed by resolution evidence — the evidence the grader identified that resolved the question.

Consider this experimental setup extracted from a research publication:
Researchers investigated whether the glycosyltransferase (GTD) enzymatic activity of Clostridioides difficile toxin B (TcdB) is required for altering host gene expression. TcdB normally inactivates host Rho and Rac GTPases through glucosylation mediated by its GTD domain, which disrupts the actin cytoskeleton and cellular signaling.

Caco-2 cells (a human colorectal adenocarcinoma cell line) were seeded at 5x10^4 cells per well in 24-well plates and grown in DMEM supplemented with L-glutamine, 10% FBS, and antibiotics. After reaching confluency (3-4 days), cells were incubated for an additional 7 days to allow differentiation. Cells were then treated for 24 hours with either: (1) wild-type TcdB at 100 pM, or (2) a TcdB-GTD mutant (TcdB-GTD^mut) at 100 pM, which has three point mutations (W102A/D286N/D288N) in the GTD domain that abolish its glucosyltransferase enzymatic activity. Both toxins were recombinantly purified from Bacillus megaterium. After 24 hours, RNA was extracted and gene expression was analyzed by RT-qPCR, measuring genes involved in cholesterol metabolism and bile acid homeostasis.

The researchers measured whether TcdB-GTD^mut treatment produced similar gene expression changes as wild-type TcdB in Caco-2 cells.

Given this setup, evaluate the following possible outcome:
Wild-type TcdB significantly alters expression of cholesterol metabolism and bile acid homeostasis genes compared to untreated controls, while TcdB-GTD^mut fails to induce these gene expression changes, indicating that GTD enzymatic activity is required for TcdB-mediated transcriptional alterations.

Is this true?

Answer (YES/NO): YES